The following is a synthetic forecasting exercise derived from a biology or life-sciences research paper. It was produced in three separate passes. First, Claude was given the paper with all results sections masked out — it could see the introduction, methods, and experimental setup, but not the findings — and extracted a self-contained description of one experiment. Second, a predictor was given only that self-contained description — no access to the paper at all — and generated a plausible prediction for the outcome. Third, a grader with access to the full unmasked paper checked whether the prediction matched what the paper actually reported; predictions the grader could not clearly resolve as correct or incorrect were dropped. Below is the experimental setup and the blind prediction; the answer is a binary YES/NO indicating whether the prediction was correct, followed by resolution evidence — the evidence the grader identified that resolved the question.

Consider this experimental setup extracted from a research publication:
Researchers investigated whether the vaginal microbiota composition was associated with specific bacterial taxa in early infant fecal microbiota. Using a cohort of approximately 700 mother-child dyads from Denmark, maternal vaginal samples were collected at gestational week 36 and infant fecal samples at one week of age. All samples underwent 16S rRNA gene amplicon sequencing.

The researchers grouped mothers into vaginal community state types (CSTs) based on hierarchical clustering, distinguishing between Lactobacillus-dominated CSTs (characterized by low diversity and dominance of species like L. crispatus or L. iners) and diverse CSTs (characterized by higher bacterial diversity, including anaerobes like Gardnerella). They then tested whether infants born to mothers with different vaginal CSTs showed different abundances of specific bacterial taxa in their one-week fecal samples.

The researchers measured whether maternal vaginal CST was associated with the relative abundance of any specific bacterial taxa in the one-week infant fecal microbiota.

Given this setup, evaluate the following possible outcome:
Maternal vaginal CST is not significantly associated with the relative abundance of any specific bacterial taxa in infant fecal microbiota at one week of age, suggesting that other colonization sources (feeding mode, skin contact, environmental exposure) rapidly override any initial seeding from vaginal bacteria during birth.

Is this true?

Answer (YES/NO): YES